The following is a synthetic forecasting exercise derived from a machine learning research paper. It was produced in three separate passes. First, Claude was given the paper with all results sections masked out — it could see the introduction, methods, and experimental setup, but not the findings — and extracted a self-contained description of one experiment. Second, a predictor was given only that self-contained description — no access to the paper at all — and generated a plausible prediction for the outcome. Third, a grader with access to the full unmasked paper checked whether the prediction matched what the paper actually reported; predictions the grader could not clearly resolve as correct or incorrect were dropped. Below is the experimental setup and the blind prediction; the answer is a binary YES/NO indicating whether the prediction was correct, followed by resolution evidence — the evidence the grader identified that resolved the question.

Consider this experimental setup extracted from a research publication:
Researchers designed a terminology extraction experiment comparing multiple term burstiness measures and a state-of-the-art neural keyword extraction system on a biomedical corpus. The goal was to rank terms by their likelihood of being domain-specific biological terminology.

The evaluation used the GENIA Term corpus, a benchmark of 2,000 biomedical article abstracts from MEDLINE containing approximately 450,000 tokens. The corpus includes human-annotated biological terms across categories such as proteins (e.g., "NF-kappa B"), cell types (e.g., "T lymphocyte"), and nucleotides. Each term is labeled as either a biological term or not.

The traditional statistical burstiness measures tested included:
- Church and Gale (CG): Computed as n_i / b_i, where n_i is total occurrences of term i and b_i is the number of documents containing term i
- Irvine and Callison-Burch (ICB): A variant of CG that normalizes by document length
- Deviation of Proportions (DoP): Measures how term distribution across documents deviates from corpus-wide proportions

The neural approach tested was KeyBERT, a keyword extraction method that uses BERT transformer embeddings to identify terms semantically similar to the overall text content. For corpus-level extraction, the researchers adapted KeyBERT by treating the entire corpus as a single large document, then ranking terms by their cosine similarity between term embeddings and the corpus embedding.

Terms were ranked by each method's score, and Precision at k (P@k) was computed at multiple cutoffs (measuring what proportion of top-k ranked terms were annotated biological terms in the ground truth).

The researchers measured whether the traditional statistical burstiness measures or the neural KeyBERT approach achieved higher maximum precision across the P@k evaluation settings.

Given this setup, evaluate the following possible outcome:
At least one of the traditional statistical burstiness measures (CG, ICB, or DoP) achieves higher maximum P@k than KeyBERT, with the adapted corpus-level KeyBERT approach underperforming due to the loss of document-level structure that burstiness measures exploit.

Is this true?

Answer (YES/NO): NO